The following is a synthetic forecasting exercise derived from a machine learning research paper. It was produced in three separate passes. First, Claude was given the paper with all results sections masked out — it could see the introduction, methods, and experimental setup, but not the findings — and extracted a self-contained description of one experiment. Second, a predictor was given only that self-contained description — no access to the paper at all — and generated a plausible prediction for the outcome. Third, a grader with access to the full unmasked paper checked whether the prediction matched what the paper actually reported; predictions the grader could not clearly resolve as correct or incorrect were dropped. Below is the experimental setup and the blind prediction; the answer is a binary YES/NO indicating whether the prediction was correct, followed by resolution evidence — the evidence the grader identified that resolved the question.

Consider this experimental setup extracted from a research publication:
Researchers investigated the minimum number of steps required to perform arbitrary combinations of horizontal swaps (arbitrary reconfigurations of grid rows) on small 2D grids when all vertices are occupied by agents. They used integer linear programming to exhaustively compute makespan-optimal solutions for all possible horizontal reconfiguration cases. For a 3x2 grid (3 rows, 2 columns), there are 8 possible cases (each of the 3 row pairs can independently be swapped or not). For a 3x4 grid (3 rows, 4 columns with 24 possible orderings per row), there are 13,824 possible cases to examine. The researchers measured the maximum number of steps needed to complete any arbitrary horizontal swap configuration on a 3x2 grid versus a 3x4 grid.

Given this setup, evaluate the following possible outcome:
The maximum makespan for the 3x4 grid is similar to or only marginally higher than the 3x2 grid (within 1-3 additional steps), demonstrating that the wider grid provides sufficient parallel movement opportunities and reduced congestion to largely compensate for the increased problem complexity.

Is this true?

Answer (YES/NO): YES